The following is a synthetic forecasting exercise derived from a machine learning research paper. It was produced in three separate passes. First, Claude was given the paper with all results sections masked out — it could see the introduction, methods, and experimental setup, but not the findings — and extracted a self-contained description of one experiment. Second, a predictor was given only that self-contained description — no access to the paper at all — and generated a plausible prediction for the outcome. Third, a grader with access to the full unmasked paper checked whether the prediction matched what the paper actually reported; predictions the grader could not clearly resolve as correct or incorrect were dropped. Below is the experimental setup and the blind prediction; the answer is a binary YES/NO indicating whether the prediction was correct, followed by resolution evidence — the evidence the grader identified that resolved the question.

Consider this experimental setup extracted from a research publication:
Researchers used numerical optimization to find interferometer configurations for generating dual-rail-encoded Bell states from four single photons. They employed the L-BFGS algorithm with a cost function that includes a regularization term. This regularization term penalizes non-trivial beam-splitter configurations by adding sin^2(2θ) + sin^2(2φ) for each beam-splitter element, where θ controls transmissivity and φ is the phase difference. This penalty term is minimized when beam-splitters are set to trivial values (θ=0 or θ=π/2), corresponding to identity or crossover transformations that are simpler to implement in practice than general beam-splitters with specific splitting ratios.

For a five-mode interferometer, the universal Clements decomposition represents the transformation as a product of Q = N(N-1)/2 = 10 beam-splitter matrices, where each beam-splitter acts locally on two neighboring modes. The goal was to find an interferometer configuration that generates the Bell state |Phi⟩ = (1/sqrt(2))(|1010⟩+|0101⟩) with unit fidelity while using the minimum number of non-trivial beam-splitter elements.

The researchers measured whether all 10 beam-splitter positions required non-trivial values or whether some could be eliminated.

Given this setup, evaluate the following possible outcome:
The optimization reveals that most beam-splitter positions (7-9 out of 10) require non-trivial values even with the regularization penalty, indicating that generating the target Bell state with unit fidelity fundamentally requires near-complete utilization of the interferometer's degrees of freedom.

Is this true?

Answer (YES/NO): NO